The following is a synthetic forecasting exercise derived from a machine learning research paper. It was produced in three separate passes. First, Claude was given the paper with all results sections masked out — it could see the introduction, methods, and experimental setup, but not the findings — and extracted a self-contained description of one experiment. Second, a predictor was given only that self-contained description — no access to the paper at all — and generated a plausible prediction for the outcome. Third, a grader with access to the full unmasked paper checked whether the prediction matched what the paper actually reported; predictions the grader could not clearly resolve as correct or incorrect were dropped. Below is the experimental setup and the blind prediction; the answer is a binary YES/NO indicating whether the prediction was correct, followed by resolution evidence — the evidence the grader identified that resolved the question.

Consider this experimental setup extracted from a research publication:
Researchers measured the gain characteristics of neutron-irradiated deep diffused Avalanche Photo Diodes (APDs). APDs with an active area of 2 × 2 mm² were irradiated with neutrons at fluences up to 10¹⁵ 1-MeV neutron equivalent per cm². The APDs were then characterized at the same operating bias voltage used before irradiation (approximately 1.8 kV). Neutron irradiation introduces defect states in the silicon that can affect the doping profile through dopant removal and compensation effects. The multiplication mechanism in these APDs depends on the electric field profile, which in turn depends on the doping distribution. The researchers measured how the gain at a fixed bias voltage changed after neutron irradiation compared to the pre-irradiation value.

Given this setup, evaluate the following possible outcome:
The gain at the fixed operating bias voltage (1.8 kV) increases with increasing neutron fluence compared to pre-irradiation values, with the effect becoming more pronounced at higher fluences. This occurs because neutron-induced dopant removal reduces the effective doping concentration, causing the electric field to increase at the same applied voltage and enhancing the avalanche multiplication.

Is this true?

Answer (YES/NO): NO